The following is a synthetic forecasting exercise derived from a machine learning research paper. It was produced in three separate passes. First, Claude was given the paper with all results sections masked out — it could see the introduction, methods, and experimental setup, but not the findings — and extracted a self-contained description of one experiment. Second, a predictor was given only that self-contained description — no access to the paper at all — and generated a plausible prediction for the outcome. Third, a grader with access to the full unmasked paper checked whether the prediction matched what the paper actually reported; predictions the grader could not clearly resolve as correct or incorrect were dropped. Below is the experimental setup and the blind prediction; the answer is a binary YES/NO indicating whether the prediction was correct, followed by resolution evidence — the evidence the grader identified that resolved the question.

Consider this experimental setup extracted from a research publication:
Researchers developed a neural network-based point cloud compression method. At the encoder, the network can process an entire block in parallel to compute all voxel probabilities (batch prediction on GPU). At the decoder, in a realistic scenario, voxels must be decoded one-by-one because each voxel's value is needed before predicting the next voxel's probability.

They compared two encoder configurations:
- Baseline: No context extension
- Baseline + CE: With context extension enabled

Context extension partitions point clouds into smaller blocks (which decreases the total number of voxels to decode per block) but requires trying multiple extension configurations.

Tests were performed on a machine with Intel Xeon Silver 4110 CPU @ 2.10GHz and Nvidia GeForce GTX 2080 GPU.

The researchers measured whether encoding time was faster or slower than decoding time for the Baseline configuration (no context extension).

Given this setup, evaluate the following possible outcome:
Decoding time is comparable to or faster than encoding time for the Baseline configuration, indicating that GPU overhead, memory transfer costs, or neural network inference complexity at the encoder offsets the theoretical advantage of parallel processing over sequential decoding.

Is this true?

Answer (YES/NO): NO